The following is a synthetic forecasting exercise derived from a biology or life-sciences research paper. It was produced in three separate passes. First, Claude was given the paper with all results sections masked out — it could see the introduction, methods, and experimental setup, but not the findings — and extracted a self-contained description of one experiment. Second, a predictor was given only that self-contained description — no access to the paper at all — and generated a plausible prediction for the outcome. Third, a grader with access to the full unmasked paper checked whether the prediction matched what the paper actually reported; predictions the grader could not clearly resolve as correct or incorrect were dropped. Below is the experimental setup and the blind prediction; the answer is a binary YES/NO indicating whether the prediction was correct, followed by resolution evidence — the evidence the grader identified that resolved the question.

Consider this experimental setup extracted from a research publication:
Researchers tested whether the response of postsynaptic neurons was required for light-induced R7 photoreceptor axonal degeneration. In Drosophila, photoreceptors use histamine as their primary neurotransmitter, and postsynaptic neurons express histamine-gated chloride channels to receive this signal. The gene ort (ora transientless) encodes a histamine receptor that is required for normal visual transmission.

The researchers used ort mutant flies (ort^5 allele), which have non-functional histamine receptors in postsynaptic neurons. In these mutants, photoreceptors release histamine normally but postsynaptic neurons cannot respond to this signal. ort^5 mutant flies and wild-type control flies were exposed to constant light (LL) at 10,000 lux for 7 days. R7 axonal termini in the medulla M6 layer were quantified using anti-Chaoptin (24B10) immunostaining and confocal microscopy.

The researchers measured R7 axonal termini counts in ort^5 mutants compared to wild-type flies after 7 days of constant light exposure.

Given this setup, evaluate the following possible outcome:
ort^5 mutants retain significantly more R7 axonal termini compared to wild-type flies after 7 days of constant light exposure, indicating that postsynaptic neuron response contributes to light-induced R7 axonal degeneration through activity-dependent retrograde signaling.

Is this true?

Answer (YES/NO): YES